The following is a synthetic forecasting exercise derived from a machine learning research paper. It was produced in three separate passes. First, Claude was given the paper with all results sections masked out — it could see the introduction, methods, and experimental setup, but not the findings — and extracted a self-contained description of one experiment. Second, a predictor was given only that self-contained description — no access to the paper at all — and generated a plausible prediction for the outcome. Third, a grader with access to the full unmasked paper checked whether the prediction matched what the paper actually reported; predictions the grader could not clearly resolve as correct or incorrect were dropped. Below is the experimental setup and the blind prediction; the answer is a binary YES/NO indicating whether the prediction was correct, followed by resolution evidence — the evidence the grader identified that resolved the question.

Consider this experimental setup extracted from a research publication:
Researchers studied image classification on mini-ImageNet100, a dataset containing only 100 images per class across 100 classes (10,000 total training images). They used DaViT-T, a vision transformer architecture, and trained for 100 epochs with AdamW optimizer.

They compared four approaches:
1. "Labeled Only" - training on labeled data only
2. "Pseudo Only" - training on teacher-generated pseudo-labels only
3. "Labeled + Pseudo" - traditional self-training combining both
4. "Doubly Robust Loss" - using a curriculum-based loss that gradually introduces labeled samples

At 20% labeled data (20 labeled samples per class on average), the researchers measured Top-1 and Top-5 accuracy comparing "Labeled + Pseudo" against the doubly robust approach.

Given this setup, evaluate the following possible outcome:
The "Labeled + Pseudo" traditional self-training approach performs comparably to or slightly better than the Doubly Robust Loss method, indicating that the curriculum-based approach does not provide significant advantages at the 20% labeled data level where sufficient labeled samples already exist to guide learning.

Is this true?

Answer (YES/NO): YES